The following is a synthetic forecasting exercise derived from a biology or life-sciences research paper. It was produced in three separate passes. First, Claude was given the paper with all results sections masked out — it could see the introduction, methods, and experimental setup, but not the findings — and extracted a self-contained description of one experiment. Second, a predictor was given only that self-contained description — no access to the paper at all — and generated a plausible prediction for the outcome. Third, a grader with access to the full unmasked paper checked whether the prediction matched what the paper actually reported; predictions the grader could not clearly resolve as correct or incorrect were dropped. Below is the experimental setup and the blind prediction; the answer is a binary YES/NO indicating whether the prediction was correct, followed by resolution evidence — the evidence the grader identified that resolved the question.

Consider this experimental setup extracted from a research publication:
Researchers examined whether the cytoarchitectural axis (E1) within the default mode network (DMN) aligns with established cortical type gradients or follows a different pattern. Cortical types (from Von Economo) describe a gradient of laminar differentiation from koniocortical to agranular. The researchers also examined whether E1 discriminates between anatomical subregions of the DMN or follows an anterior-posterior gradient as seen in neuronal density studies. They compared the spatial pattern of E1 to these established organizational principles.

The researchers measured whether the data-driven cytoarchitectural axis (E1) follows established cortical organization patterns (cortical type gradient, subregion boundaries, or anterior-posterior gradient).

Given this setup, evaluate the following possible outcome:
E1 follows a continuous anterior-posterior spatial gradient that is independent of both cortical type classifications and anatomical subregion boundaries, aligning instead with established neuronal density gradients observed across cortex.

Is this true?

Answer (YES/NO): NO